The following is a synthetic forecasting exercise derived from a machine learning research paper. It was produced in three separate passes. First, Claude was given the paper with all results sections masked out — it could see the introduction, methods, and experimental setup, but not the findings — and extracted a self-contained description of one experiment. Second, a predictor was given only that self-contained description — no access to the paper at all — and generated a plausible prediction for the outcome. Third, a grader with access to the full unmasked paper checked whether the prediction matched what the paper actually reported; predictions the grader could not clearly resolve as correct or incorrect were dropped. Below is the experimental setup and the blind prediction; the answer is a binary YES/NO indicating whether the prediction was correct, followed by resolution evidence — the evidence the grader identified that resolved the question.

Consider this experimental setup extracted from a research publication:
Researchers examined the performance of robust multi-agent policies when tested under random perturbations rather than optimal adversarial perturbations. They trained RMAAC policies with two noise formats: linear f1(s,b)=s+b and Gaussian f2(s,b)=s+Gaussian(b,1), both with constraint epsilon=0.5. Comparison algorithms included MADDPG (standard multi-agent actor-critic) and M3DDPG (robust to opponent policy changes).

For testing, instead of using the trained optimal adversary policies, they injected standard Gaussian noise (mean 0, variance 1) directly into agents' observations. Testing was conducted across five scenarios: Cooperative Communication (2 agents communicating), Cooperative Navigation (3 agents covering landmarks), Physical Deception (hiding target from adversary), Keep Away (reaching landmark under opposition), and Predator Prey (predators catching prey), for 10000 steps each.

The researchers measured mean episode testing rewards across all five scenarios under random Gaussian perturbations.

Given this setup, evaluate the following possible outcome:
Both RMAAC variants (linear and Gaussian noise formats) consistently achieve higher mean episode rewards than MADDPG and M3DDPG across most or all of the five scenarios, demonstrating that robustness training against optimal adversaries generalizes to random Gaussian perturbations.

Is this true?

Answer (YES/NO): NO